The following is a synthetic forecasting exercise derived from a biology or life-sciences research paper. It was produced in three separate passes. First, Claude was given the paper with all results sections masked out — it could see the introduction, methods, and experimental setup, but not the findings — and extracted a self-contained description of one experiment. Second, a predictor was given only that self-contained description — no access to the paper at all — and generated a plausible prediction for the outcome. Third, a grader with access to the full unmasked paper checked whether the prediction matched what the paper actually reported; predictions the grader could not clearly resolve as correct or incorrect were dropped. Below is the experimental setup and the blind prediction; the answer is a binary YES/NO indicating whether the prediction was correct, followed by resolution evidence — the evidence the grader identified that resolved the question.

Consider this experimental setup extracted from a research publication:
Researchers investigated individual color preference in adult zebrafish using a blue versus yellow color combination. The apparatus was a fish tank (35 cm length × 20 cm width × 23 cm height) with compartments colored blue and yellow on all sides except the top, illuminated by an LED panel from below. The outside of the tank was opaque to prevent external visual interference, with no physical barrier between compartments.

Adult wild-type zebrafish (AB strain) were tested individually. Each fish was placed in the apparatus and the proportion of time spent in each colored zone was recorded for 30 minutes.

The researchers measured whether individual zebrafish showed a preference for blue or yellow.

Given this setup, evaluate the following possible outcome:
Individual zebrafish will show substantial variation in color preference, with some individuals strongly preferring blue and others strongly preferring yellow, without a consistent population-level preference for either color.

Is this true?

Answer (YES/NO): NO